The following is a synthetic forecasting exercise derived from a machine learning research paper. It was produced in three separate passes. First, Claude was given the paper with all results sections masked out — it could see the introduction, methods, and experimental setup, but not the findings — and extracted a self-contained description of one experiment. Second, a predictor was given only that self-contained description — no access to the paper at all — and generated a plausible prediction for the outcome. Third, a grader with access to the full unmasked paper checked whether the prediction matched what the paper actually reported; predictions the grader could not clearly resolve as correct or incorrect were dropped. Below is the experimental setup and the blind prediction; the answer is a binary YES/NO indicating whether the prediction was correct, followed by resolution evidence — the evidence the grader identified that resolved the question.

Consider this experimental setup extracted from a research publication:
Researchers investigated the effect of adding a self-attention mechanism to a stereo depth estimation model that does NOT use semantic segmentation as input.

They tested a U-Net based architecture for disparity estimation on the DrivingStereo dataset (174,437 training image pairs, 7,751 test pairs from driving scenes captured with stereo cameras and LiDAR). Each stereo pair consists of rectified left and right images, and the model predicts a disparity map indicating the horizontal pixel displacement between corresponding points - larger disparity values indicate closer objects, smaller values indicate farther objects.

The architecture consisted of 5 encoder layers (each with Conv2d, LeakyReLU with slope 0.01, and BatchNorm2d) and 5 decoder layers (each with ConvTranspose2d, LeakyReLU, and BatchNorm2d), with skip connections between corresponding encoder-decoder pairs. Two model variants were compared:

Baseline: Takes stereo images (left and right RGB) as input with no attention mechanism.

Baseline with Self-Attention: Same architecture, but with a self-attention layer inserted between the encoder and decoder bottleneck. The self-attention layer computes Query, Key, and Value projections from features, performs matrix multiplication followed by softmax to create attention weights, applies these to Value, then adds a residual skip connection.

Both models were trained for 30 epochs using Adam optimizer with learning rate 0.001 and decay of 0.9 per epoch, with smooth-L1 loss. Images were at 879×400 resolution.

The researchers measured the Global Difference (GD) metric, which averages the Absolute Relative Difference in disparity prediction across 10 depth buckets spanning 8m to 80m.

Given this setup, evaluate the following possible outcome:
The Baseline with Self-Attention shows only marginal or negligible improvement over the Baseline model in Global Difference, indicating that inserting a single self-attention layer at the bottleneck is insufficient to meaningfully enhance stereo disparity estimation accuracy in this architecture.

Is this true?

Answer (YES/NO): NO